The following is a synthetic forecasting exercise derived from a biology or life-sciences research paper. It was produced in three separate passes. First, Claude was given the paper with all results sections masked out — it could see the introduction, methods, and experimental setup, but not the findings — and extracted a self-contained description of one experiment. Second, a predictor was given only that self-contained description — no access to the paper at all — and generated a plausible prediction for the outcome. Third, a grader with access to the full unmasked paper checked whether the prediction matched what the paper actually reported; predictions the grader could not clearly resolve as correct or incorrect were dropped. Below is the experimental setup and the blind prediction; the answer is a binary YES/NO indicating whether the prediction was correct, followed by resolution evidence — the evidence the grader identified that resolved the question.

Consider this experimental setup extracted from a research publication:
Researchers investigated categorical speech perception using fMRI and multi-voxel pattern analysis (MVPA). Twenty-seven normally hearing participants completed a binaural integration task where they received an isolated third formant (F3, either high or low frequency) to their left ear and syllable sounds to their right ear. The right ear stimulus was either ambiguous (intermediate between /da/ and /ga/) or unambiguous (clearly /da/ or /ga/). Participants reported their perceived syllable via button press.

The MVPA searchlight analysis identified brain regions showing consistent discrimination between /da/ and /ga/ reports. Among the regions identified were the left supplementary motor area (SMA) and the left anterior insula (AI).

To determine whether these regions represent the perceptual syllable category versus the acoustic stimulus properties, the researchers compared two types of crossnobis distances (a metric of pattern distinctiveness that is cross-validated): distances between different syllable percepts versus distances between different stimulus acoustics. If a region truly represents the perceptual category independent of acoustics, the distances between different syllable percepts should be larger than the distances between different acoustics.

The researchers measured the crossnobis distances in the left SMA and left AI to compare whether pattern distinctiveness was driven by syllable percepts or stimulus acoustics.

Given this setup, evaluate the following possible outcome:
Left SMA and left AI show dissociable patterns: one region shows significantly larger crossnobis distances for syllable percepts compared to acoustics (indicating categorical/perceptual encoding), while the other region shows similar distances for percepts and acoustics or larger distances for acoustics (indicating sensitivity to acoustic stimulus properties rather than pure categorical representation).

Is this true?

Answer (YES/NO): NO